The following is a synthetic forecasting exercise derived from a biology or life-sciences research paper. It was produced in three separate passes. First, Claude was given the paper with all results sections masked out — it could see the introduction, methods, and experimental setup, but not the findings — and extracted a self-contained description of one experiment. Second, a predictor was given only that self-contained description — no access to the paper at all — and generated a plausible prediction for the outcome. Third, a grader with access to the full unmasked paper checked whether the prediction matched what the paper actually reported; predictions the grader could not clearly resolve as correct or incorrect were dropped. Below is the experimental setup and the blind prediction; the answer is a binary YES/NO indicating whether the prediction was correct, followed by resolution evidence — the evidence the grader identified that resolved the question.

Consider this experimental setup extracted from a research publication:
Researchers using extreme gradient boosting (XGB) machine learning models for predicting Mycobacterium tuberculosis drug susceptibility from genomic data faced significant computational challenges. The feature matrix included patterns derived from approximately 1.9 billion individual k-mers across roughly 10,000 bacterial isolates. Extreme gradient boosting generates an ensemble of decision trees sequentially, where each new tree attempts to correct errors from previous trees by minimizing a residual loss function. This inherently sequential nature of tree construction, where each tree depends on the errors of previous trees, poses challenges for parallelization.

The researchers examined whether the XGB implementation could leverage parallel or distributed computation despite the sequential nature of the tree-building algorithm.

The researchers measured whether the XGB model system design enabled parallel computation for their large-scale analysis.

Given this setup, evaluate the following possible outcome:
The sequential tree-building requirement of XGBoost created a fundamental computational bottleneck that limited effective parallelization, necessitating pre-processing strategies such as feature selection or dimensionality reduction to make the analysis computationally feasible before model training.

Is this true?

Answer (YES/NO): NO